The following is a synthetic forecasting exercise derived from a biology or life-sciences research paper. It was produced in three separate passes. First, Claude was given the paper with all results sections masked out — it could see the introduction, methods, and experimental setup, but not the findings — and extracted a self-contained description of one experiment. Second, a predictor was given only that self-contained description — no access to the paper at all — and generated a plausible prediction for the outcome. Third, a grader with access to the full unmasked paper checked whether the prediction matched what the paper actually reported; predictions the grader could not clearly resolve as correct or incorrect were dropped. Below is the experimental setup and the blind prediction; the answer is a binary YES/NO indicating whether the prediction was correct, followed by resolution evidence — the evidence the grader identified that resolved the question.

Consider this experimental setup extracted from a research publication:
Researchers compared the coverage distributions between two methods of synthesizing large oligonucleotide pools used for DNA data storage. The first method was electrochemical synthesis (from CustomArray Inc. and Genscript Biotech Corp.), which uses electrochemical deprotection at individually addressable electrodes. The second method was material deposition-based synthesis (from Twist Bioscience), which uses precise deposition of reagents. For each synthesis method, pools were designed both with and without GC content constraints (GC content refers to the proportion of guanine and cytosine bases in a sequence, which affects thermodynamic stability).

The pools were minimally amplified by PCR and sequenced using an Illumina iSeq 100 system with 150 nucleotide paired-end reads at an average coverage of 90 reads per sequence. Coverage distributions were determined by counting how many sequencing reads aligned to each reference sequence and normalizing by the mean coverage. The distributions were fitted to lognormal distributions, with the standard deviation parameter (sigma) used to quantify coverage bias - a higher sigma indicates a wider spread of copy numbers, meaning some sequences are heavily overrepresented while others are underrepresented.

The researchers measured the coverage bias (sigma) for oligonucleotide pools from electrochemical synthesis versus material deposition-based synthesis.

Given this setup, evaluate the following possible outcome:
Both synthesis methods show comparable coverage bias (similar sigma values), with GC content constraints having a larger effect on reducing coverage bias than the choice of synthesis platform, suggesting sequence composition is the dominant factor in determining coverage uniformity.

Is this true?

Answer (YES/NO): NO